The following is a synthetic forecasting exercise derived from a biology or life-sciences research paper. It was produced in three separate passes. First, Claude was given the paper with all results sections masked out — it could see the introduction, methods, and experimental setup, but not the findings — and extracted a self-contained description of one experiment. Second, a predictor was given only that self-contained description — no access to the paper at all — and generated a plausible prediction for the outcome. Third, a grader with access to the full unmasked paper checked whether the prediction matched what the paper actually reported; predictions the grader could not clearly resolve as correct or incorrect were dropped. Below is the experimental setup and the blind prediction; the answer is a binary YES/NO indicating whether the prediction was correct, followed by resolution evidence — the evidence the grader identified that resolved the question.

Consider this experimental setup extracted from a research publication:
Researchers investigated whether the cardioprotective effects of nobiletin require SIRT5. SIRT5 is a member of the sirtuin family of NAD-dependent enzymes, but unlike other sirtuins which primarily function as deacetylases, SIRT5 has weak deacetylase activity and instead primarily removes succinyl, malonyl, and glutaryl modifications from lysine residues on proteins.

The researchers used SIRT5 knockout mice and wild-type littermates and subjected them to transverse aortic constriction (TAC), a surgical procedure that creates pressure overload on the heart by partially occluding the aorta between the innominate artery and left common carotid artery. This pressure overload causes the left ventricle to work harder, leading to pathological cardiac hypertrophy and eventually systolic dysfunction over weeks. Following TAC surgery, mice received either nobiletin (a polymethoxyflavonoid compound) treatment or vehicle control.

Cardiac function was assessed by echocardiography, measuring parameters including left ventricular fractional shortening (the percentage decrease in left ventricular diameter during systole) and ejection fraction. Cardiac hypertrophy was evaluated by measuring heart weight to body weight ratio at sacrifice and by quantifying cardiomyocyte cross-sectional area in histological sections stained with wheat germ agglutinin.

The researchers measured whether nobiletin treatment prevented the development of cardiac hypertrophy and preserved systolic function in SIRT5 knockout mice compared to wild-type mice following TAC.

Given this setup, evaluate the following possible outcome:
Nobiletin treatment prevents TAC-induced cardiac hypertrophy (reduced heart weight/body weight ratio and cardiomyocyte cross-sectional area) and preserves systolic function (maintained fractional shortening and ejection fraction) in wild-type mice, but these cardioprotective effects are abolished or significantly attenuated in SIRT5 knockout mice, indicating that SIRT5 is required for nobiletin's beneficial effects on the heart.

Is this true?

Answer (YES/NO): YES